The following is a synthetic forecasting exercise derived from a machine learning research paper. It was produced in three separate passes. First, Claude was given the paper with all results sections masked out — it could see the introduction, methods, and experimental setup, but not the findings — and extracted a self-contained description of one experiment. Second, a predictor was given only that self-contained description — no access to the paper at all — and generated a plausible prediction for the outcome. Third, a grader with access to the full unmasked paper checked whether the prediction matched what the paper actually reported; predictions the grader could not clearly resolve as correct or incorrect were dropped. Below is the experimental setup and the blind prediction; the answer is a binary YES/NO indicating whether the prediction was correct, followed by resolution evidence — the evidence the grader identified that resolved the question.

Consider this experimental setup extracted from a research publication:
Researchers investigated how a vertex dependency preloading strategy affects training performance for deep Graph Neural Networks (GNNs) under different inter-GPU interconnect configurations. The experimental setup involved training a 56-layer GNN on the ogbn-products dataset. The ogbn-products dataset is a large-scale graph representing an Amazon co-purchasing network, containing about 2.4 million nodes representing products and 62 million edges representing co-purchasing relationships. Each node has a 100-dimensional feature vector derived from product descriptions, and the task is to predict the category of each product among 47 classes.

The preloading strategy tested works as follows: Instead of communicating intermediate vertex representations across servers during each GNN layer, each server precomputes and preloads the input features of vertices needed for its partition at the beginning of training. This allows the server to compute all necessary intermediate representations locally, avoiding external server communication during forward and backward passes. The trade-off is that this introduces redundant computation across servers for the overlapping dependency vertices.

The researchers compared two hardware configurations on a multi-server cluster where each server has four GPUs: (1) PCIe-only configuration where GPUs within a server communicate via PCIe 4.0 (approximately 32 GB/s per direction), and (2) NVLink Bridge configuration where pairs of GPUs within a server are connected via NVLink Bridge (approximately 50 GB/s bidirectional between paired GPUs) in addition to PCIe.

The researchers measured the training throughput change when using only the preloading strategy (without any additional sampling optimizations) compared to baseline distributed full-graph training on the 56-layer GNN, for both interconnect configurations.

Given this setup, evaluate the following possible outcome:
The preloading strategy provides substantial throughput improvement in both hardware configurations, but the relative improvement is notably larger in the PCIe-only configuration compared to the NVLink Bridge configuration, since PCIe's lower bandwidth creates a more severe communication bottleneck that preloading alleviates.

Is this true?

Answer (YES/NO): NO